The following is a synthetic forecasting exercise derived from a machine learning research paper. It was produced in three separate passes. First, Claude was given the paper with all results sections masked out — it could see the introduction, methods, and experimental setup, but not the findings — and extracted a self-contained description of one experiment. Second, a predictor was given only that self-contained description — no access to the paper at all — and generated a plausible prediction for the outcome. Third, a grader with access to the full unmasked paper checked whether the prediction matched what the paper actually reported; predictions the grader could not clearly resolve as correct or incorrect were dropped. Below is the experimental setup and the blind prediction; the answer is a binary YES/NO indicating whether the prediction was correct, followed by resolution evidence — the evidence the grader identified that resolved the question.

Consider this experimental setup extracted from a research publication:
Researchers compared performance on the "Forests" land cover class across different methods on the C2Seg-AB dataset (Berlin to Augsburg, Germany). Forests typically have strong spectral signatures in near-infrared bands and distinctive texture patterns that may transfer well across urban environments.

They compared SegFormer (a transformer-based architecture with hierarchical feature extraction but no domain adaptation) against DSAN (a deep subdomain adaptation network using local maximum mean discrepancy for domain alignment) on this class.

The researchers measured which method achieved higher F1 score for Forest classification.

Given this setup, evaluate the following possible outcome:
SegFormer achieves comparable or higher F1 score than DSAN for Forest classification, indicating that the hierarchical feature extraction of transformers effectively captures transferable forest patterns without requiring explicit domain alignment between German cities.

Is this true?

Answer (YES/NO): YES